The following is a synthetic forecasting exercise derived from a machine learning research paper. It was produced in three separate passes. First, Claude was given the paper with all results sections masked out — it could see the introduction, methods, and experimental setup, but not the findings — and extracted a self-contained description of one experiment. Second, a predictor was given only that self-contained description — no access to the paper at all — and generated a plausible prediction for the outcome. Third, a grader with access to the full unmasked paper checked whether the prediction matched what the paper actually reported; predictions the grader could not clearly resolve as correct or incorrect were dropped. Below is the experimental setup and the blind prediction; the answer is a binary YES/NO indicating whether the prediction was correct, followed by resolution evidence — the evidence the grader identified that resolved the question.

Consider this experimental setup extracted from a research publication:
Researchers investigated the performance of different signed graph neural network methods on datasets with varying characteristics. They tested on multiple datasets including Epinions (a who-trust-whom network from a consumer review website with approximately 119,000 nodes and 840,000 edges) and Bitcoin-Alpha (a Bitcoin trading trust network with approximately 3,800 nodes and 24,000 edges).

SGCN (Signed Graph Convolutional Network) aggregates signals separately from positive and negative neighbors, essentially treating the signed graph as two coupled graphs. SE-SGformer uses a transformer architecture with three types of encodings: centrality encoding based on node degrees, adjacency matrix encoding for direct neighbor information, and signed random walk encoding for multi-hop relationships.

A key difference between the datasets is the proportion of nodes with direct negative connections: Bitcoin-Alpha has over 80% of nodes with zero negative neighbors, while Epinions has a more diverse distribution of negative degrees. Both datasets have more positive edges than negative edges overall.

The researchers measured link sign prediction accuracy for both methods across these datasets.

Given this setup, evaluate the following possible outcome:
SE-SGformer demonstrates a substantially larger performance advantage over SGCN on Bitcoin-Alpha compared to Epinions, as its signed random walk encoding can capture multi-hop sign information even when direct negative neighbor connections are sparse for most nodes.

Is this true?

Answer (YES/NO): YES